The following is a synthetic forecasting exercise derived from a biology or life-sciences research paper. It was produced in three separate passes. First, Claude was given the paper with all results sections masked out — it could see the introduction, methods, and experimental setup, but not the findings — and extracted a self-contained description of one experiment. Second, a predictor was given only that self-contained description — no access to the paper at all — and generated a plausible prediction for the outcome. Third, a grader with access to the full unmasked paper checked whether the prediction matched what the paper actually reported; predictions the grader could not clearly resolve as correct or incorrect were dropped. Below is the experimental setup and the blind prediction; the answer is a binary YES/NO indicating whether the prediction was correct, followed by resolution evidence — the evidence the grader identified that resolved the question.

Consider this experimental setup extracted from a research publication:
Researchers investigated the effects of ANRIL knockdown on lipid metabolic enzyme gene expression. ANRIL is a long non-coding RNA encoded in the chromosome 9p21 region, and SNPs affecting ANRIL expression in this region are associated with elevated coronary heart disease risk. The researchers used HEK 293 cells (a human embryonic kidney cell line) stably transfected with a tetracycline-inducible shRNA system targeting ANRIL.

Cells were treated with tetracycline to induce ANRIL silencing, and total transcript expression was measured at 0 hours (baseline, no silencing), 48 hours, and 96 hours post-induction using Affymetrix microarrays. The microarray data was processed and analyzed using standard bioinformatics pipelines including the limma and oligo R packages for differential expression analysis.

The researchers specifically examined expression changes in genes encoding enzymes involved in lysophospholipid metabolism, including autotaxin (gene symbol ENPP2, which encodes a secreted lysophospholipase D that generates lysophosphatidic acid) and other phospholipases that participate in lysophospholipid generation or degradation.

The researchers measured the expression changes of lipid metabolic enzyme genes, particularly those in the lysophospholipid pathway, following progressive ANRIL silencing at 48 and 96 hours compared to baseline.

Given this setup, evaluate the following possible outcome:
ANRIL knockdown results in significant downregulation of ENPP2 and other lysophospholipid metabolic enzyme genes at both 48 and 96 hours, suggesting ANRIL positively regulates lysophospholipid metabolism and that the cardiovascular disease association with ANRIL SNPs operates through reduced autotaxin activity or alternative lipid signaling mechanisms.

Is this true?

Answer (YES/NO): NO